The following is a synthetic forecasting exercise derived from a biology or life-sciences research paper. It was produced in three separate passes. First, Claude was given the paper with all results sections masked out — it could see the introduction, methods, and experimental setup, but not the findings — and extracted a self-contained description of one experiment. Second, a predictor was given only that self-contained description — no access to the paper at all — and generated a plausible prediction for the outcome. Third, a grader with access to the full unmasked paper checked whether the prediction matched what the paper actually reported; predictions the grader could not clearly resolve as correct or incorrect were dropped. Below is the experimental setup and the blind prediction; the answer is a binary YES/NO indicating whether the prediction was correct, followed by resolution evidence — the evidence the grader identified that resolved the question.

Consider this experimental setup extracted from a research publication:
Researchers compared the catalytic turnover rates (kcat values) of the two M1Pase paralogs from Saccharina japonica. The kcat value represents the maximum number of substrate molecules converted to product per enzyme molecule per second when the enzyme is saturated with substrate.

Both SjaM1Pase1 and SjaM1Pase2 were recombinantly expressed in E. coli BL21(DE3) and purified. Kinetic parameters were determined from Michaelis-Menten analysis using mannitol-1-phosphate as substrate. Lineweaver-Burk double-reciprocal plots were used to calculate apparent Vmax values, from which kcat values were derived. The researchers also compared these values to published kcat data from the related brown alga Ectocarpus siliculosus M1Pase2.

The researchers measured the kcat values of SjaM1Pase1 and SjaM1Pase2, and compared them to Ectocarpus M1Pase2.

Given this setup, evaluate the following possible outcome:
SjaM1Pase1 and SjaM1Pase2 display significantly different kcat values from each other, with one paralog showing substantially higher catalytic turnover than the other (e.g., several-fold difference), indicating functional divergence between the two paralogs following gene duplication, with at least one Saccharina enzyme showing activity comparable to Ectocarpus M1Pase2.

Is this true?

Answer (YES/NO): NO